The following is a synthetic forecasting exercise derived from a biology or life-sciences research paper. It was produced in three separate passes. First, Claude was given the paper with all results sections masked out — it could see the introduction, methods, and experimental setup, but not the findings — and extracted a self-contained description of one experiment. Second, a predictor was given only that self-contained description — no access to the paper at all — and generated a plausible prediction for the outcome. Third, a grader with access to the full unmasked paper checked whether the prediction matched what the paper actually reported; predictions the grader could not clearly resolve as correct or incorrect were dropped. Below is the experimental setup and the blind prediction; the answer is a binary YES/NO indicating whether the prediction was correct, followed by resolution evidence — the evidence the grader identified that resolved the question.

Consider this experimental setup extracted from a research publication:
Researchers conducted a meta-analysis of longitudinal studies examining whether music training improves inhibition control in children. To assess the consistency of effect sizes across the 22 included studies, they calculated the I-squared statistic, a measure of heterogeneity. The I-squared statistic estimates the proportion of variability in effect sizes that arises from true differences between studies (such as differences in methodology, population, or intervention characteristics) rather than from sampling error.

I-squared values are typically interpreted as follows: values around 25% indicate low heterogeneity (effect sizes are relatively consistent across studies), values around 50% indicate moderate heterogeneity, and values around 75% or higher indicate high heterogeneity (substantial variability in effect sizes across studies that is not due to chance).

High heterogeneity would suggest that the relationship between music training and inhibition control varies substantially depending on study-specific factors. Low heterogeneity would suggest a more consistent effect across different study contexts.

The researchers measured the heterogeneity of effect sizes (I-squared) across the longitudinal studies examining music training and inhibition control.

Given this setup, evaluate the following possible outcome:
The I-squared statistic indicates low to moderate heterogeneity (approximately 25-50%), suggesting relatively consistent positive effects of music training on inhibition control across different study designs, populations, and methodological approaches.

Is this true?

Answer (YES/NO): YES